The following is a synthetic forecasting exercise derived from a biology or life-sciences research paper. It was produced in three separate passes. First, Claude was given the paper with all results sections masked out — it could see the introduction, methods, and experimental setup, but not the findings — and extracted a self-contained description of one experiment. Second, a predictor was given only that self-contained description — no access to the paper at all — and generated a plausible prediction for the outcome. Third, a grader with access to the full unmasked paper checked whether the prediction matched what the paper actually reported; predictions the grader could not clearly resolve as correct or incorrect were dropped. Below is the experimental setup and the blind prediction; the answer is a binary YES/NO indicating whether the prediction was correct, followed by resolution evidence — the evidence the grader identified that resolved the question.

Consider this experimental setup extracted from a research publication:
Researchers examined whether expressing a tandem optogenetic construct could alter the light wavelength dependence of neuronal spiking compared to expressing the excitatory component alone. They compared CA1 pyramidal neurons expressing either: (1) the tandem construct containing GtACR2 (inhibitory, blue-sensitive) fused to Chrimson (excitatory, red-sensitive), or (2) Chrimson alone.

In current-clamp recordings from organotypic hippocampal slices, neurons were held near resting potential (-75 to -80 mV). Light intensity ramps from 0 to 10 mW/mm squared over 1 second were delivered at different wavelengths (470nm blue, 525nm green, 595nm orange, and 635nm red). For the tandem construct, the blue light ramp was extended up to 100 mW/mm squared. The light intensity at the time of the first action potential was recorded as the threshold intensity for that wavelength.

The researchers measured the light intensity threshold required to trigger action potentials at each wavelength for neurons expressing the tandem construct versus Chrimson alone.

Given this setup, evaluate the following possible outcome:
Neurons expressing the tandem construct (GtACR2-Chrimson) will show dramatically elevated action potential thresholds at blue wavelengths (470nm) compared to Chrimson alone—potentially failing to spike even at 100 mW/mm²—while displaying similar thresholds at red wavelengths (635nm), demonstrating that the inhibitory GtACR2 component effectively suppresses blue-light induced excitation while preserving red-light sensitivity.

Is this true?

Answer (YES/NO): YES